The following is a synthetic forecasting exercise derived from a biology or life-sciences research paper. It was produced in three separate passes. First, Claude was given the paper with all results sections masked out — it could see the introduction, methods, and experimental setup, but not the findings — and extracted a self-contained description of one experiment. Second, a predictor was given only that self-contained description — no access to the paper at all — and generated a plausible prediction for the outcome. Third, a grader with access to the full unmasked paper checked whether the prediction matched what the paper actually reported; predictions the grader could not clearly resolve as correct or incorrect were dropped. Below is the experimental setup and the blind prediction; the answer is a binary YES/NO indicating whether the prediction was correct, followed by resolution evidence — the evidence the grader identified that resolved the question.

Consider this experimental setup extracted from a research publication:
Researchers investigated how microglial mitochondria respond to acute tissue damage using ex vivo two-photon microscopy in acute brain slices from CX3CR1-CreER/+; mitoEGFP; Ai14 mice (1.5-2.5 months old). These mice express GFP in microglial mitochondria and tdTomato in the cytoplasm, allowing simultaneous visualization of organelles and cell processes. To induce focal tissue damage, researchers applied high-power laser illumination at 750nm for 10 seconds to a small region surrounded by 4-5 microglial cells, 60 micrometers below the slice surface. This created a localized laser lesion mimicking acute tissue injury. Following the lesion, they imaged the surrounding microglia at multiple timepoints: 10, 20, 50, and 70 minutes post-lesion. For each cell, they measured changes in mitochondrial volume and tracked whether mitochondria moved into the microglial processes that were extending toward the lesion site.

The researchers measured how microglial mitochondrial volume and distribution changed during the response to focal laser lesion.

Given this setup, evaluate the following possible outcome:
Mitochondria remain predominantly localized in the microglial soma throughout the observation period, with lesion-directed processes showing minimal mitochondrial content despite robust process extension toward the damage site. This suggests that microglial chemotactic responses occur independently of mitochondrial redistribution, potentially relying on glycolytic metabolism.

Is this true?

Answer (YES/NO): YES